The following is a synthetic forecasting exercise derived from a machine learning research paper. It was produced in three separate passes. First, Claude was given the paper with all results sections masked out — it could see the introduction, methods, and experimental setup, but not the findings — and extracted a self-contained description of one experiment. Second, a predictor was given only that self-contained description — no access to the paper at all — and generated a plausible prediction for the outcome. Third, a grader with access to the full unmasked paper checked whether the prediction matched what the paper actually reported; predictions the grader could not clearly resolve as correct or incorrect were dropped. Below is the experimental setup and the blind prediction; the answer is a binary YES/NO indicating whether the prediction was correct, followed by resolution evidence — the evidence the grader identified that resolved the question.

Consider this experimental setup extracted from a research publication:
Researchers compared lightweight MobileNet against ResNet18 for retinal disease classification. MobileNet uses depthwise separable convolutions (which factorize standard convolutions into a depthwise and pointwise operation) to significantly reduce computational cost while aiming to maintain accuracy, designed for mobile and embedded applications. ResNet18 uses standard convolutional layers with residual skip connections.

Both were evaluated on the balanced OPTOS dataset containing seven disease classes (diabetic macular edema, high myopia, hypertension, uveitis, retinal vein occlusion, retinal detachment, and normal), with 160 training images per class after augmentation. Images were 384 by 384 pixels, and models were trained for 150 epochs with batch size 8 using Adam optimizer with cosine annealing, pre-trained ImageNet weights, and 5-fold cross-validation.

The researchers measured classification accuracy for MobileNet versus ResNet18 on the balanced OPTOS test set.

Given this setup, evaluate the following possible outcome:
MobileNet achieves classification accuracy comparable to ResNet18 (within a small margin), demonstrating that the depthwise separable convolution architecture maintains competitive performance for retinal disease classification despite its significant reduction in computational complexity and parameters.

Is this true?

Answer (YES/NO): YES